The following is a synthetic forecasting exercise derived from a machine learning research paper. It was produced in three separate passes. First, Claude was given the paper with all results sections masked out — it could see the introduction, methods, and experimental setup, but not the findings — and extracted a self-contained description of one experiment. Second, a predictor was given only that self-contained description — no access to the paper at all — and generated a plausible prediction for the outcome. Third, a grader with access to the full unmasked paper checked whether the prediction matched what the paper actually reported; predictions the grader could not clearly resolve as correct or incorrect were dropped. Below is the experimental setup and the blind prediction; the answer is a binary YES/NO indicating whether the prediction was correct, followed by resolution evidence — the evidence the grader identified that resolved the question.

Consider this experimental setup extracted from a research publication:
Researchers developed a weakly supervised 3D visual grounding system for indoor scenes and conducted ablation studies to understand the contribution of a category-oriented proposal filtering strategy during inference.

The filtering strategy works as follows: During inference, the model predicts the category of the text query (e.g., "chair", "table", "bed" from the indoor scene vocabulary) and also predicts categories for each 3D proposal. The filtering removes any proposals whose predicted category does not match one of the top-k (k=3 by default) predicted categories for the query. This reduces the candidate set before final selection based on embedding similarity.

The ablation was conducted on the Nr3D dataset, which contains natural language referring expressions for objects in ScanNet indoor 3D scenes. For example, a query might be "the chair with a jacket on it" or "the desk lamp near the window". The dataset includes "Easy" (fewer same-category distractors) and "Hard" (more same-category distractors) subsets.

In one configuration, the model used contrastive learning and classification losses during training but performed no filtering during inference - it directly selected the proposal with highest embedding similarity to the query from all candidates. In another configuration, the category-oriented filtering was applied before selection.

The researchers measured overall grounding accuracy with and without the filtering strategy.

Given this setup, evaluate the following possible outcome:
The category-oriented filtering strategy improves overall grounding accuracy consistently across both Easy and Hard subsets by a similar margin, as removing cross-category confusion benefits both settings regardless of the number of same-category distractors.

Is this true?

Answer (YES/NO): NO